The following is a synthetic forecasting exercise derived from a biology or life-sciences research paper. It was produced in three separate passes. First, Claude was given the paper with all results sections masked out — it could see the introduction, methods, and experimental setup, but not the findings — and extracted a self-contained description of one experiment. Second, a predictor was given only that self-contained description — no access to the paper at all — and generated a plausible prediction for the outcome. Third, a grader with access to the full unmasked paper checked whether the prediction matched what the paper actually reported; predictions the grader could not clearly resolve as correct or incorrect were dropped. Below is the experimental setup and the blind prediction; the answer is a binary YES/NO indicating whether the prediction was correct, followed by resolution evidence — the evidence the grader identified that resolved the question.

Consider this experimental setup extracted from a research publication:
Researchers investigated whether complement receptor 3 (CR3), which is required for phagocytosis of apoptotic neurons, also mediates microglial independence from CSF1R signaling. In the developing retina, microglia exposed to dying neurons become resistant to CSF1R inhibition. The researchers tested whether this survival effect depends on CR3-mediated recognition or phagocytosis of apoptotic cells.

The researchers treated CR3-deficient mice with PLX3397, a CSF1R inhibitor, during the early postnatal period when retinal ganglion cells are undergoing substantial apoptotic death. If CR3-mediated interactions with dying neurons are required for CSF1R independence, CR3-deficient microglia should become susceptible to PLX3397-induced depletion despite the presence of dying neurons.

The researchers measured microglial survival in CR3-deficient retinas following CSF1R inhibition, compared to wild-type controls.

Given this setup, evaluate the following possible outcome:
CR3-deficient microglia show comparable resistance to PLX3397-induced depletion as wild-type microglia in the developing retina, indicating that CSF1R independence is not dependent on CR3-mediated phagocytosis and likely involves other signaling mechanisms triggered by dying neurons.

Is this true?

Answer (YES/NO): YES